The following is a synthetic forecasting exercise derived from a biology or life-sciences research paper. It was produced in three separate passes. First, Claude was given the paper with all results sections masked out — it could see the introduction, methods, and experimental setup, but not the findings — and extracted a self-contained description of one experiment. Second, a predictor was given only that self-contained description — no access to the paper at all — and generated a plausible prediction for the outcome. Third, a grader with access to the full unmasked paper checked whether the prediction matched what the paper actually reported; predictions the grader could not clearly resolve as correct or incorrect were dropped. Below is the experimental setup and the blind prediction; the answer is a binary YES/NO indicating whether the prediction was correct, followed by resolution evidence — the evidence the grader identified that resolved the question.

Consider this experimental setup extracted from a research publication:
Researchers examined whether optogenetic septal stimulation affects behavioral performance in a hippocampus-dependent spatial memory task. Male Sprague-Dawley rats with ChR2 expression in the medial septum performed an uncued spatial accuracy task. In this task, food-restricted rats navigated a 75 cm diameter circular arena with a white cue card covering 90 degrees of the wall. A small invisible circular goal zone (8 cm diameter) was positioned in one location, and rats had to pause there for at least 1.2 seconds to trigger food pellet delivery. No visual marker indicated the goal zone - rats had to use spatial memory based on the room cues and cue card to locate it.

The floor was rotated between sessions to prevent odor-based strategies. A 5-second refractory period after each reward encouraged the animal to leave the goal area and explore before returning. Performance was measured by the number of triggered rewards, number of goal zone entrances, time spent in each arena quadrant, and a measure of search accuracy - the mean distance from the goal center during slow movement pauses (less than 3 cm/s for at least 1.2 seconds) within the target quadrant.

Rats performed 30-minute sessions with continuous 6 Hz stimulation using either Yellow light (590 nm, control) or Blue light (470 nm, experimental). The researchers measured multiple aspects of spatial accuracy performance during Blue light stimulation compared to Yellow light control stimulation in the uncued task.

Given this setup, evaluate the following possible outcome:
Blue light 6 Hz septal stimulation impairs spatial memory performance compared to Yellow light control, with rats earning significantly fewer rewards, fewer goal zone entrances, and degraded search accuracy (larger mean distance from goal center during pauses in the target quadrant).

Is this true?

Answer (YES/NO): NO